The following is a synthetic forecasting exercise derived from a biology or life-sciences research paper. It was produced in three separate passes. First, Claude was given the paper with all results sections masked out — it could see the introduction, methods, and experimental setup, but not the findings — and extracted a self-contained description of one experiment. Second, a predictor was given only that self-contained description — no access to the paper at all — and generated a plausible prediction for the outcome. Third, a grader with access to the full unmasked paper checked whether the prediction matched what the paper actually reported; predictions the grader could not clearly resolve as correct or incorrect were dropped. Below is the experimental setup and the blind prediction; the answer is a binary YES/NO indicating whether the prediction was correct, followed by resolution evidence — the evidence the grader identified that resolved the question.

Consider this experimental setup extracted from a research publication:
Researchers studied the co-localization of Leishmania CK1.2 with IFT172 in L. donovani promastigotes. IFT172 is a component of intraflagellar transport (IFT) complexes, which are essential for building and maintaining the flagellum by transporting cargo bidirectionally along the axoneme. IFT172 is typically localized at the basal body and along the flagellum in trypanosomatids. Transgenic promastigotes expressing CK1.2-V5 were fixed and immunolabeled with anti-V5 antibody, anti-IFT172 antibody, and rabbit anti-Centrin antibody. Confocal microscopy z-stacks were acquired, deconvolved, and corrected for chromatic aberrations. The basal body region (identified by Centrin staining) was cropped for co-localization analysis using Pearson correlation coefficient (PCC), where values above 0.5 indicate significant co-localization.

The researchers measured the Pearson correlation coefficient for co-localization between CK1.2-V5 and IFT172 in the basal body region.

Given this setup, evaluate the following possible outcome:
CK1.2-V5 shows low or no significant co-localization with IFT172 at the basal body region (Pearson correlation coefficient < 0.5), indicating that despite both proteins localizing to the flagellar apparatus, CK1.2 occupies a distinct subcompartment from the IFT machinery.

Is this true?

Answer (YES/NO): NO